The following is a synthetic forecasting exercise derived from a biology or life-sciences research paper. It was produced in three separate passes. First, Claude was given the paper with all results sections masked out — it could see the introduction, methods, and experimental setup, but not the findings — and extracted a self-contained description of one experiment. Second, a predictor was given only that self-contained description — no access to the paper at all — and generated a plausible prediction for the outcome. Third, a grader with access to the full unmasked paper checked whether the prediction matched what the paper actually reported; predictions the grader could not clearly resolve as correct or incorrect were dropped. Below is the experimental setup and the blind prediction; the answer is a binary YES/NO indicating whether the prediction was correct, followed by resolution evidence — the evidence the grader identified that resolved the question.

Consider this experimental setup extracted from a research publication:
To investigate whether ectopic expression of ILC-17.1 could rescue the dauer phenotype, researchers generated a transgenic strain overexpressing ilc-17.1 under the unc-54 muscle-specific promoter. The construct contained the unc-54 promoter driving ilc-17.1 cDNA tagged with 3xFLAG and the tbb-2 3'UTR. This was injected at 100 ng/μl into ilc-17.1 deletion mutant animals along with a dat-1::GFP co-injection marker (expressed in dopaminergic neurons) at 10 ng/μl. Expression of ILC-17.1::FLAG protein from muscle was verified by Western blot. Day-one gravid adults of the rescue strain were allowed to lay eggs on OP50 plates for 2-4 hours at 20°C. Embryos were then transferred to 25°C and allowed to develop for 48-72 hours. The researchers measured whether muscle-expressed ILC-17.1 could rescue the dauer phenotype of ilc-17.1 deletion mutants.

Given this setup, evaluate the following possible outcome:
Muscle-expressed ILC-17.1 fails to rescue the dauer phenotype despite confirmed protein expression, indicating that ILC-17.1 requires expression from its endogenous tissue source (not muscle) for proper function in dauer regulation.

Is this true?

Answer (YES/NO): NO